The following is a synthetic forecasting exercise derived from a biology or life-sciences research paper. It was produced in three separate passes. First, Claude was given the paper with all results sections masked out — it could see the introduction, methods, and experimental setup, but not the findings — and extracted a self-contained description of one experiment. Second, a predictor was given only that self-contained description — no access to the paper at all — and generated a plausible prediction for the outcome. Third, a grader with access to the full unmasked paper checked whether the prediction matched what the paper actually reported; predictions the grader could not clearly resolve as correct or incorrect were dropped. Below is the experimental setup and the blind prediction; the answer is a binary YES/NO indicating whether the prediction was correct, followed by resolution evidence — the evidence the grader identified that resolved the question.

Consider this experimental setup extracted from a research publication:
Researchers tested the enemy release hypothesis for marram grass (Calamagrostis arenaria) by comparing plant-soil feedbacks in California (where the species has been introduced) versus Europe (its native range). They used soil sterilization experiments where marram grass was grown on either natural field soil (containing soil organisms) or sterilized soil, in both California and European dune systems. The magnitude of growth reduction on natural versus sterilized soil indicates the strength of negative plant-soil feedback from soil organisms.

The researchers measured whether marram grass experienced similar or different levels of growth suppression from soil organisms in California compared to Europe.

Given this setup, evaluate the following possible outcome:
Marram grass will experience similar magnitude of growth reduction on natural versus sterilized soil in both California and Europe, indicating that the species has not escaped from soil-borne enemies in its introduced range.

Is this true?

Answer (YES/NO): YES